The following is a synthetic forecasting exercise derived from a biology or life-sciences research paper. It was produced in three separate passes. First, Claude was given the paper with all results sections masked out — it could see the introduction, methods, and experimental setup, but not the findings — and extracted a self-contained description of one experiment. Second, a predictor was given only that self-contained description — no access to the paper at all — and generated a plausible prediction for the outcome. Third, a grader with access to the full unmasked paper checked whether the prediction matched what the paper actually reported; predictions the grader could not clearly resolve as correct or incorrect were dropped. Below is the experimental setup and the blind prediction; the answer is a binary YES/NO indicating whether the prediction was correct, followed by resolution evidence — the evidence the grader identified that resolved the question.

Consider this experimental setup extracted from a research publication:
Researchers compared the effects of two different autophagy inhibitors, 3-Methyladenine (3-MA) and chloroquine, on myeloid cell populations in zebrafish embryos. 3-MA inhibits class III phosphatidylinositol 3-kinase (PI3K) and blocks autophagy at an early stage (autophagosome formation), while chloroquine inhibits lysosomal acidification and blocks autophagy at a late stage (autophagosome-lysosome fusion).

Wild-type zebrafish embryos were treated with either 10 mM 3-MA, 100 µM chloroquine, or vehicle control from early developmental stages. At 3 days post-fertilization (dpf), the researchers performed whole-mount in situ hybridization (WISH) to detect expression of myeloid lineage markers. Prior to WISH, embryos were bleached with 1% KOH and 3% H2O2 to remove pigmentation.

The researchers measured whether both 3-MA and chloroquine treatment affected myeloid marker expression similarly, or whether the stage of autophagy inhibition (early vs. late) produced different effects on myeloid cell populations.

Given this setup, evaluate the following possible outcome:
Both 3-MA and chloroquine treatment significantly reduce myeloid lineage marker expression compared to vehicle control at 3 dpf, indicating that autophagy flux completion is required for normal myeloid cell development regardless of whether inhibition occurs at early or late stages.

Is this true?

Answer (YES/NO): NO